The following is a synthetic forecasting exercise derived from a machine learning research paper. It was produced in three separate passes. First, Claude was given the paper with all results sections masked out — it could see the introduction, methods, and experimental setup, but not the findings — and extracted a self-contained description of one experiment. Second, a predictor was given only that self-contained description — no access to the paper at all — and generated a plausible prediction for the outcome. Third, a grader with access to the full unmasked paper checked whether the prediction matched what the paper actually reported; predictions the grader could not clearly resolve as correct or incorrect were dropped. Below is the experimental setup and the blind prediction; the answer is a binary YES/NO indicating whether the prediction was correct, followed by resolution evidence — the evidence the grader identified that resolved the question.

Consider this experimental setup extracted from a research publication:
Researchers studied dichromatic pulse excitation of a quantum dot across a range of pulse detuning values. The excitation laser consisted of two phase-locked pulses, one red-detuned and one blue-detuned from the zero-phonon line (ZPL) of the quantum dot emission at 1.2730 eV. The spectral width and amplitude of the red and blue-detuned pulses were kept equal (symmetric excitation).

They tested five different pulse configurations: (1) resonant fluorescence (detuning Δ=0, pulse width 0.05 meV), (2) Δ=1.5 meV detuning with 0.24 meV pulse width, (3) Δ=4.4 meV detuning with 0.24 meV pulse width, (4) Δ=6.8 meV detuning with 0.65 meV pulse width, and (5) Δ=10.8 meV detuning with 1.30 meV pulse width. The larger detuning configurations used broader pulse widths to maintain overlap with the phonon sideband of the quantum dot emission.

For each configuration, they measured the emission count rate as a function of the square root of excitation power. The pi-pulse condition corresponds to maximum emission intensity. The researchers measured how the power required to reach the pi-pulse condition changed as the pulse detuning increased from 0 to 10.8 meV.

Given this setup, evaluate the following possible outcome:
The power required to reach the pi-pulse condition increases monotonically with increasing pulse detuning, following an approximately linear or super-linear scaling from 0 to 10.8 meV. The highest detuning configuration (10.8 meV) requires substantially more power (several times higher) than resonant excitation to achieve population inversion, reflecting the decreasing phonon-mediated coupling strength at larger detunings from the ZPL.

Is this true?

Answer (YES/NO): NO